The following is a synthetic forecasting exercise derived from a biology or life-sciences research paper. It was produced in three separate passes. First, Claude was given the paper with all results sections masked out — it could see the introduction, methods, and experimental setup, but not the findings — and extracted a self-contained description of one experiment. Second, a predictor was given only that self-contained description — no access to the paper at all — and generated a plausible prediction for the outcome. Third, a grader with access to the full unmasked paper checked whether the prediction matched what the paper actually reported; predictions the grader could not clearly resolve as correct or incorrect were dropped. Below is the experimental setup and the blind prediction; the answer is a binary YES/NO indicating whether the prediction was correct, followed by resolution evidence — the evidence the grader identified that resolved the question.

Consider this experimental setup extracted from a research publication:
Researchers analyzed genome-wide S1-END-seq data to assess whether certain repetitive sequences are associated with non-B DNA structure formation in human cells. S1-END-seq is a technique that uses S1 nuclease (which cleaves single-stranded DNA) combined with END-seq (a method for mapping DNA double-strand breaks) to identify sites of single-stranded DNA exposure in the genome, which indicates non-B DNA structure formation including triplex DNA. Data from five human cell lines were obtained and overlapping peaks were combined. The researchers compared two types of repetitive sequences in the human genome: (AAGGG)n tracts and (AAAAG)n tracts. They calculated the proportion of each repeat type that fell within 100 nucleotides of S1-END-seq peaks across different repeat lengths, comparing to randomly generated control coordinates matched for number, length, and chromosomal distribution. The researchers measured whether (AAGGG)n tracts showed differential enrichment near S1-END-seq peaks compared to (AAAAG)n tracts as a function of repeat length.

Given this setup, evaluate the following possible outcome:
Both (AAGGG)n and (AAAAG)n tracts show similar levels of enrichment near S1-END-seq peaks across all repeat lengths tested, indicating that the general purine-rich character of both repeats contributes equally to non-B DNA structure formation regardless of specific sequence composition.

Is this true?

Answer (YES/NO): NO